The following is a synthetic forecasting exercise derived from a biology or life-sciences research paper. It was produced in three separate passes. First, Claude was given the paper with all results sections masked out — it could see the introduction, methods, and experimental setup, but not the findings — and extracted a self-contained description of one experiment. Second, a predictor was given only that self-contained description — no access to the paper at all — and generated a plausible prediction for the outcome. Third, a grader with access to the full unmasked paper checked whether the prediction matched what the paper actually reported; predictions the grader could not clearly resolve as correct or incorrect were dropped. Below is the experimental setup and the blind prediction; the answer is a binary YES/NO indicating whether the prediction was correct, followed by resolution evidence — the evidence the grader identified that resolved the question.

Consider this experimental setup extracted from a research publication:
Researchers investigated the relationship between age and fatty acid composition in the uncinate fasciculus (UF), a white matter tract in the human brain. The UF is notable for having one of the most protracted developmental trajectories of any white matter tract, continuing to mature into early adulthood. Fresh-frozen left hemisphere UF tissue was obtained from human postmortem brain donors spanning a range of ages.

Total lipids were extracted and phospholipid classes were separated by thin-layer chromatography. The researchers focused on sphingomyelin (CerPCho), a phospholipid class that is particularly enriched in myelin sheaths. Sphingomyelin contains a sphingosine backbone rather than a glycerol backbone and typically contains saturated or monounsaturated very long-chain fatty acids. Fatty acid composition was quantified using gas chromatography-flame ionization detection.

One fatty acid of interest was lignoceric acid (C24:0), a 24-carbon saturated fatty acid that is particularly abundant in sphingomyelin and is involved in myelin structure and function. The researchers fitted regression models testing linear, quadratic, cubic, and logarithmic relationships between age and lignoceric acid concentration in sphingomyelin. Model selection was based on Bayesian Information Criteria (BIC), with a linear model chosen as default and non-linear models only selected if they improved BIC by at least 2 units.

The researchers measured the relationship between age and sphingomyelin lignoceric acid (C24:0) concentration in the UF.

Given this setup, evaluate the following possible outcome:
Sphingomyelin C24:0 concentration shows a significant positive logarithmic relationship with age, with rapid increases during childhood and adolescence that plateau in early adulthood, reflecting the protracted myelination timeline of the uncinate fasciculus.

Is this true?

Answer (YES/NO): NO